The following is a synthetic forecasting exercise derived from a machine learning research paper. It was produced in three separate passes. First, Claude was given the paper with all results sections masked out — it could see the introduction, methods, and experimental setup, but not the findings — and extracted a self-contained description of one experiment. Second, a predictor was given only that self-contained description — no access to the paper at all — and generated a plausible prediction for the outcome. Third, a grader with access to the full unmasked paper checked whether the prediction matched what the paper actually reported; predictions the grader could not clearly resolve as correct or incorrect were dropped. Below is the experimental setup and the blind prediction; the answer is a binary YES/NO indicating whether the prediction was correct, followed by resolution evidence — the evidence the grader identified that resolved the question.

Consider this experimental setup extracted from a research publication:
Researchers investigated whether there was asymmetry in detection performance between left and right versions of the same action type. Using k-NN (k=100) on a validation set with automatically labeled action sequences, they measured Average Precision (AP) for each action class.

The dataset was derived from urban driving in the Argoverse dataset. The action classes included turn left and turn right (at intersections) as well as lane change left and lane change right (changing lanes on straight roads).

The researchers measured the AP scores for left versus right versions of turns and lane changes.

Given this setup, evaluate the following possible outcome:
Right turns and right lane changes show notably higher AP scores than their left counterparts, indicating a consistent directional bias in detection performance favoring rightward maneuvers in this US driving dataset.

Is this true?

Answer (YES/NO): NO